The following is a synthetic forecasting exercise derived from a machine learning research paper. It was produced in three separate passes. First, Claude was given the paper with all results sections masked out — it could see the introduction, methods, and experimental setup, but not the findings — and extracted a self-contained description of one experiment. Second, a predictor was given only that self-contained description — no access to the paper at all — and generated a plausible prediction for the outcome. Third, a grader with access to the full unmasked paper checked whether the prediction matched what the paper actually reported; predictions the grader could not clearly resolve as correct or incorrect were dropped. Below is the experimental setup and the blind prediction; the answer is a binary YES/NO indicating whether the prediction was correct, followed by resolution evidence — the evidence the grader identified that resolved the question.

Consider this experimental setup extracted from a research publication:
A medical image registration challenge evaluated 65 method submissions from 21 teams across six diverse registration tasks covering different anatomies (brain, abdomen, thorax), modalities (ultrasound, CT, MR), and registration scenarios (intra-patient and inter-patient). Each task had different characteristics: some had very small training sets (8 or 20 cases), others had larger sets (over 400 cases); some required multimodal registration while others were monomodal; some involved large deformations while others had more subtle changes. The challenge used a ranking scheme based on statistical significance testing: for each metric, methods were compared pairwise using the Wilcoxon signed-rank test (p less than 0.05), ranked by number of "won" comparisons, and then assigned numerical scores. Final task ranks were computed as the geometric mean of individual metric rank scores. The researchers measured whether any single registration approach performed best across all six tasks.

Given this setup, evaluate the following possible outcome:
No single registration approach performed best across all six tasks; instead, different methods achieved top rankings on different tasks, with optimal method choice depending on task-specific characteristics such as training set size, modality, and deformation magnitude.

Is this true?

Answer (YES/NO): YES